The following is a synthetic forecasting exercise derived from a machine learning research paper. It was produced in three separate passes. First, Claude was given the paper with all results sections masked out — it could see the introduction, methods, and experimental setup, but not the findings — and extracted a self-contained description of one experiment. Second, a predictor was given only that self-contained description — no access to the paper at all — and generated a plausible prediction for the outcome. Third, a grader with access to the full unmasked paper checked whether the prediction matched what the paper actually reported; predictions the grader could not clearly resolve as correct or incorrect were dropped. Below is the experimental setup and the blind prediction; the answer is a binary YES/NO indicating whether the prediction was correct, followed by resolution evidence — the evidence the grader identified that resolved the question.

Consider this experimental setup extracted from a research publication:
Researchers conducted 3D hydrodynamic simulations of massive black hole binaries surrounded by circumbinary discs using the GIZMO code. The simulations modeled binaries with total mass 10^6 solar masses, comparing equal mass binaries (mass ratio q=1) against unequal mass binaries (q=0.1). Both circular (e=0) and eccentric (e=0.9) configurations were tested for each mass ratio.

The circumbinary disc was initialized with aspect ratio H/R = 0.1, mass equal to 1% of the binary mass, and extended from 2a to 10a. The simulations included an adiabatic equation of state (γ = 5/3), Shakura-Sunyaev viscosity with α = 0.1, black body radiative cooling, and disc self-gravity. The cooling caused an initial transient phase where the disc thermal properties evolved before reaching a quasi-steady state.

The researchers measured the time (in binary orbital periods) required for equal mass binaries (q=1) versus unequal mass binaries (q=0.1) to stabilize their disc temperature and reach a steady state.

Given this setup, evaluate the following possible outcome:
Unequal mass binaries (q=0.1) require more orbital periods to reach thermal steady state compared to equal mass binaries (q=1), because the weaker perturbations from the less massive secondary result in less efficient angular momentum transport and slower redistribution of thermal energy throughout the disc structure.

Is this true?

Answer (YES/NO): NO